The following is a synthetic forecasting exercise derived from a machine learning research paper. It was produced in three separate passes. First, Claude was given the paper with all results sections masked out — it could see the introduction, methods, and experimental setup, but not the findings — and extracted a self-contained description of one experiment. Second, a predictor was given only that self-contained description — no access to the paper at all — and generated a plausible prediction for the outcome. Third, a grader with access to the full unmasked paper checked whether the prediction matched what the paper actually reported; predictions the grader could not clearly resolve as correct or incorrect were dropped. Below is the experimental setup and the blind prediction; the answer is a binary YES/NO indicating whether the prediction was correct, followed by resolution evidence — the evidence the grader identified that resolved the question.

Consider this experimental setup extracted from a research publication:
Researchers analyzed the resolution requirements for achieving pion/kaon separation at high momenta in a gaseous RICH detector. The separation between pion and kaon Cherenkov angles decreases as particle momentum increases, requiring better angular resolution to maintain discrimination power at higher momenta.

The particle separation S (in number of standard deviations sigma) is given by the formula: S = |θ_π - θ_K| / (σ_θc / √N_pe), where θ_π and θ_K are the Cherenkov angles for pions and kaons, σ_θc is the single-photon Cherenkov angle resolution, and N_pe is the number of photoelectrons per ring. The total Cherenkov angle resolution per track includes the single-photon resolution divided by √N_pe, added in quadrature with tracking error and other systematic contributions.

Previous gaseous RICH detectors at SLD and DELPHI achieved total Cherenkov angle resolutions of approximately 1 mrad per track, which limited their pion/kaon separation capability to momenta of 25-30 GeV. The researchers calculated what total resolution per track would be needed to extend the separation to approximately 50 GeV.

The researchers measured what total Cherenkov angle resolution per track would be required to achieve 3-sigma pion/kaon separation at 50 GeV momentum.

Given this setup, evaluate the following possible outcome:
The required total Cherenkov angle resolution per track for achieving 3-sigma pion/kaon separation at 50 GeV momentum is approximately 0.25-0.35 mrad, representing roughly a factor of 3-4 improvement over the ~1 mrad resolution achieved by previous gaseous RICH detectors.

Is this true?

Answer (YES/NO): NO